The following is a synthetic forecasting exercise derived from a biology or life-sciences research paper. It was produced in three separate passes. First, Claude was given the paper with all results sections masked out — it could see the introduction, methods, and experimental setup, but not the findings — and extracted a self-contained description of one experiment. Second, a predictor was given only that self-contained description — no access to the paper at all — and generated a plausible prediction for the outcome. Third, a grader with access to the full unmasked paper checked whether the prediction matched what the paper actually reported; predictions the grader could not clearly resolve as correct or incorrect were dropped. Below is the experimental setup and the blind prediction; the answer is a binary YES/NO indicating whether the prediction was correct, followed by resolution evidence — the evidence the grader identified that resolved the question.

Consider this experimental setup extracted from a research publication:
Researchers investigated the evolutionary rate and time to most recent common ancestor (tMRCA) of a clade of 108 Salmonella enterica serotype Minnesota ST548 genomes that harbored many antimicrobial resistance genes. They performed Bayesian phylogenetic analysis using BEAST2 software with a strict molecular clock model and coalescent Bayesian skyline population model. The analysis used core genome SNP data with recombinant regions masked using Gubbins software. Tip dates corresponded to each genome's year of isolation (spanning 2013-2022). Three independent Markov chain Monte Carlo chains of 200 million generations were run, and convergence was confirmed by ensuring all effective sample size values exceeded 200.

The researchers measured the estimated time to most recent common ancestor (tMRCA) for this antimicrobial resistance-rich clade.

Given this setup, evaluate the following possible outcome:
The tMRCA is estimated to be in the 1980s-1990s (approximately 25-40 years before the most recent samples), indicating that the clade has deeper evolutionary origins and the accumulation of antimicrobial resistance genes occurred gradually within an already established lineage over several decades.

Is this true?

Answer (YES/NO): NO